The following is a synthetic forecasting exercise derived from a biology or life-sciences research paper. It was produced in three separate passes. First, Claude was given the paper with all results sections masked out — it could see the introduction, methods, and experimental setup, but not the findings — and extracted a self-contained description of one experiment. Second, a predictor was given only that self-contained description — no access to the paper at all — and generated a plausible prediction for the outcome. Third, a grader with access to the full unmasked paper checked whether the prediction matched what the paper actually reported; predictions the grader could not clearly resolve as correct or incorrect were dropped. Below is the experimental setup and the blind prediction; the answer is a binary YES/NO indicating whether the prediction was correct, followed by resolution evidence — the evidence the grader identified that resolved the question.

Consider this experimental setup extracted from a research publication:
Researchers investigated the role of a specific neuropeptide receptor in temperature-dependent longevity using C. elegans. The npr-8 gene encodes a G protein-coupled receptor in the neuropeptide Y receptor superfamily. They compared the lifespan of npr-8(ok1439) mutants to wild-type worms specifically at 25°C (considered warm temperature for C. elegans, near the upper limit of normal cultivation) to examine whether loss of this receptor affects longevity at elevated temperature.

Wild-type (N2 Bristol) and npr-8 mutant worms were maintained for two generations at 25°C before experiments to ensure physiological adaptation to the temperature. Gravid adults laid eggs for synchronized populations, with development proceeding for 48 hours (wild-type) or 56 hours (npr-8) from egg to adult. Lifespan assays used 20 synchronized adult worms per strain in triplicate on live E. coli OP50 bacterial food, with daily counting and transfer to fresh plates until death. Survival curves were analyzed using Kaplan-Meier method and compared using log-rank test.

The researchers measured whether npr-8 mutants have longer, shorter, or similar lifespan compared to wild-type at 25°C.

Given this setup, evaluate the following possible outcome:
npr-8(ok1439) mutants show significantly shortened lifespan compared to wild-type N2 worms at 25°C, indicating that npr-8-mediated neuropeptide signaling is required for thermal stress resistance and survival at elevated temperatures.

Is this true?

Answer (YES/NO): NO